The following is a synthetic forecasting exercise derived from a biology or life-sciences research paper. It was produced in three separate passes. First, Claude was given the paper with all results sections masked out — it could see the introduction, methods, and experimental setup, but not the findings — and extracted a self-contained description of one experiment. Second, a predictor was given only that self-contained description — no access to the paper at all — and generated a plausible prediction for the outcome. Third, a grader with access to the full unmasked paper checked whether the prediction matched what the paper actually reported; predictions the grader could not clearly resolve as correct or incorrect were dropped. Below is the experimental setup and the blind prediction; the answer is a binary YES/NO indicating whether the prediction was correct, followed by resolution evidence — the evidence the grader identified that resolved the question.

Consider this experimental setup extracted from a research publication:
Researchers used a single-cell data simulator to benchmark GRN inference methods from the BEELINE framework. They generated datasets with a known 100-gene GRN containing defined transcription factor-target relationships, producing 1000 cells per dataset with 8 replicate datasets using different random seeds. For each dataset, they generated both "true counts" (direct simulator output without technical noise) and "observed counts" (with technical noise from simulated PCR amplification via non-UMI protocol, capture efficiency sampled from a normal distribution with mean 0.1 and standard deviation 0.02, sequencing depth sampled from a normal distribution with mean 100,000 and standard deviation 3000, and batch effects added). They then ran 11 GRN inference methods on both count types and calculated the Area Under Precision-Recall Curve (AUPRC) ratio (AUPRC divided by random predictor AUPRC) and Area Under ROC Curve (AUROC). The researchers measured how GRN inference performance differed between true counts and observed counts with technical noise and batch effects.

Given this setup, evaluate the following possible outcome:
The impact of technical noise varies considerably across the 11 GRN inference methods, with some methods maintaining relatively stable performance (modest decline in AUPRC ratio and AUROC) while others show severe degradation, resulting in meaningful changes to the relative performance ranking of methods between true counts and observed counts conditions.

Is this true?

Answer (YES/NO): YES